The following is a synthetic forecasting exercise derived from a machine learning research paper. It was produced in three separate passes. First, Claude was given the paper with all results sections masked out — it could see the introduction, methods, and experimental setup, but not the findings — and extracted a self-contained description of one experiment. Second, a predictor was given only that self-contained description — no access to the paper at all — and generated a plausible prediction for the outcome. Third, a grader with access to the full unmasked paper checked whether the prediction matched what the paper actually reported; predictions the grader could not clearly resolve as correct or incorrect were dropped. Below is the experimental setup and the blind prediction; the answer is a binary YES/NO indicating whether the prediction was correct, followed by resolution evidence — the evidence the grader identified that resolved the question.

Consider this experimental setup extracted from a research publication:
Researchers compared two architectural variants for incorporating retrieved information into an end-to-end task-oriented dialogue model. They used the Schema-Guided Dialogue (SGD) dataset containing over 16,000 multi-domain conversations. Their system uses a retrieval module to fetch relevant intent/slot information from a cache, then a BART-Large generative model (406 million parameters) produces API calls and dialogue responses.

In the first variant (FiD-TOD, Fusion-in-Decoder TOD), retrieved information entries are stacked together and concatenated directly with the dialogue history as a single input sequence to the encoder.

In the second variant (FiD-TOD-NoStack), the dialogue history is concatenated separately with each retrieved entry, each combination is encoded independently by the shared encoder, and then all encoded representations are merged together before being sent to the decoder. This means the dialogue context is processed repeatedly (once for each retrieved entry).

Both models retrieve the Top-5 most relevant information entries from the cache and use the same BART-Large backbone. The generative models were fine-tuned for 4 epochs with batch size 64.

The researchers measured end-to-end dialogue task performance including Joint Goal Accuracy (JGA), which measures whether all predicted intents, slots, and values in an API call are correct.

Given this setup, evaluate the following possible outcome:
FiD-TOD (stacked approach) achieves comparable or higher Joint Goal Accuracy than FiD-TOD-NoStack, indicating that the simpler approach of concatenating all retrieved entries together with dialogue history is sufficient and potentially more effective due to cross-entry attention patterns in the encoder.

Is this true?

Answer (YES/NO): YES